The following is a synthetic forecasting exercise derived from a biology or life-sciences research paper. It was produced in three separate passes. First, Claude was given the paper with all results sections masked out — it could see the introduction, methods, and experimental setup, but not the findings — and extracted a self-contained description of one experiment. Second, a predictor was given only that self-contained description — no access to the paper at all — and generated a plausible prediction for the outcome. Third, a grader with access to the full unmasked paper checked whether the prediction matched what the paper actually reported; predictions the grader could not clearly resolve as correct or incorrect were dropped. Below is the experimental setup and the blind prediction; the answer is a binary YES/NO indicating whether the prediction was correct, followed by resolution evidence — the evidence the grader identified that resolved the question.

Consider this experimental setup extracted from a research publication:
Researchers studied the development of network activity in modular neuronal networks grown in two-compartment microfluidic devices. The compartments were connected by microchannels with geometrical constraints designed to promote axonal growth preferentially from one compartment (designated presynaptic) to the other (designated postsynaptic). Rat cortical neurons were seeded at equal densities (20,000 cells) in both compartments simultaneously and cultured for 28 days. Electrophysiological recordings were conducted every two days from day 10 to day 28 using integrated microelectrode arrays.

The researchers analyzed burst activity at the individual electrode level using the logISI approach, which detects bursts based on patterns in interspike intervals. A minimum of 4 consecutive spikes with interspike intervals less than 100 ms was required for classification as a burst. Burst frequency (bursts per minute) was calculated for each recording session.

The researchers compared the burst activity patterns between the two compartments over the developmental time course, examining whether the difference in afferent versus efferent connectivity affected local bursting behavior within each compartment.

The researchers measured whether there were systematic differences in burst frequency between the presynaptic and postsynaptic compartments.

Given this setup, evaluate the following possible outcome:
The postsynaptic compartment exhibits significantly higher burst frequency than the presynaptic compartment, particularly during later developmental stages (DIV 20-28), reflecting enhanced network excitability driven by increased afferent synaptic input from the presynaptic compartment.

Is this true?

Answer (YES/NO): NO